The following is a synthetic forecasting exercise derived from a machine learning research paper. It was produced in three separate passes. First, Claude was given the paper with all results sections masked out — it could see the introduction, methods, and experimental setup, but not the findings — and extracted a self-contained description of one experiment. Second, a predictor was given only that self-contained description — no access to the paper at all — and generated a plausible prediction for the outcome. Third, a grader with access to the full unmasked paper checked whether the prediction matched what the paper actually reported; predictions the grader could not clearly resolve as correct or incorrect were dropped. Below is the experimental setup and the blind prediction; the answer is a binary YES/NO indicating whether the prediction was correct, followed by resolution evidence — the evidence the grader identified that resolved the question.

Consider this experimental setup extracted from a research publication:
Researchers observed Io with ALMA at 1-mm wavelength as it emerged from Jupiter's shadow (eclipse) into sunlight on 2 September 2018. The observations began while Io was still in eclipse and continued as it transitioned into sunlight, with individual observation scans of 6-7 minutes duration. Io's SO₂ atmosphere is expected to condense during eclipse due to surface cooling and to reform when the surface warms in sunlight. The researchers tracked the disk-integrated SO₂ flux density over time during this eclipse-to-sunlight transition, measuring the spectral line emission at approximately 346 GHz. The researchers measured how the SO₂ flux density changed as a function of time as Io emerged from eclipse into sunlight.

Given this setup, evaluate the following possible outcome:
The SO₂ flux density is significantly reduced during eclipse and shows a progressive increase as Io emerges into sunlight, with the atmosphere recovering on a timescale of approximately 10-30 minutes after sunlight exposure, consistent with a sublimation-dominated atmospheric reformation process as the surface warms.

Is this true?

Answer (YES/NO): YES